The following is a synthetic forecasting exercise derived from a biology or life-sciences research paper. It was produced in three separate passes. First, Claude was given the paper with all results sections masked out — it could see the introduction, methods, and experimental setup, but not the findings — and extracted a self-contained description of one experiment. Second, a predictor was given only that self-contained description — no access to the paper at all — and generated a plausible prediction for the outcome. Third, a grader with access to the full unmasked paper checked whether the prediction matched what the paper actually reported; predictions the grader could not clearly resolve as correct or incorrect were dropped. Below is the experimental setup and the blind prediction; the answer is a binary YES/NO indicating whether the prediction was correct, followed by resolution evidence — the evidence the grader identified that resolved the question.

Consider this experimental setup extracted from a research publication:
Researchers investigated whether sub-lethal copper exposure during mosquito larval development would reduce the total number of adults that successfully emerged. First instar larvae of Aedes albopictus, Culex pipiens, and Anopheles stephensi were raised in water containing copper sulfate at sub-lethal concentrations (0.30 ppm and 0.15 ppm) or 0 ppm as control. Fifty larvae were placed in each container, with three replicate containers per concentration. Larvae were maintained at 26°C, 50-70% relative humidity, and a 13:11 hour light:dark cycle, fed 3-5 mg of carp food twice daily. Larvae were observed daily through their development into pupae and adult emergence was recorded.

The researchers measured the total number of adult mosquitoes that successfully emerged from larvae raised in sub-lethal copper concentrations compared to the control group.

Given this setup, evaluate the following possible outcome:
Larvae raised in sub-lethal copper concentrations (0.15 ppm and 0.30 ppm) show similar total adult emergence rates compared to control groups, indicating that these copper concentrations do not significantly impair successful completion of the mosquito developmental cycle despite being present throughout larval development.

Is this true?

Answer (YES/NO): NO